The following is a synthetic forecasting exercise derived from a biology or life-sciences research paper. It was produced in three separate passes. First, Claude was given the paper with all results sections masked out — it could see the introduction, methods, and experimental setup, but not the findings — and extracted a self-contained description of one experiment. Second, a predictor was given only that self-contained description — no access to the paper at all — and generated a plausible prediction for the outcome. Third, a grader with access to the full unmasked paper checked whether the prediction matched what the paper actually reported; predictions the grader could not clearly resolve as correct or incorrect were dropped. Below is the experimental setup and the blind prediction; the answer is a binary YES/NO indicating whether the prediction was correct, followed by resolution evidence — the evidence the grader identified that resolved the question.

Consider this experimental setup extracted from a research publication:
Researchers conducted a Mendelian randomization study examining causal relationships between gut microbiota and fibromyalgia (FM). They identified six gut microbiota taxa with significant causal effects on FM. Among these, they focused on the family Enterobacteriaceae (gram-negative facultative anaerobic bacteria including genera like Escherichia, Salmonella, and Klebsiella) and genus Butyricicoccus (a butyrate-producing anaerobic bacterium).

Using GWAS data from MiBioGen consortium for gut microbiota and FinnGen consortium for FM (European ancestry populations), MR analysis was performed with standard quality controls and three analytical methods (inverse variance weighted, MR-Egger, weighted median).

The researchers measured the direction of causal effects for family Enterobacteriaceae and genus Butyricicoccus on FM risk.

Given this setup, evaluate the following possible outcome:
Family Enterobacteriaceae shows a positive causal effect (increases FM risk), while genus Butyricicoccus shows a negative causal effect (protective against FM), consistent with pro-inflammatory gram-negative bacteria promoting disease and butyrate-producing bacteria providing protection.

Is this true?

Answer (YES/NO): NO